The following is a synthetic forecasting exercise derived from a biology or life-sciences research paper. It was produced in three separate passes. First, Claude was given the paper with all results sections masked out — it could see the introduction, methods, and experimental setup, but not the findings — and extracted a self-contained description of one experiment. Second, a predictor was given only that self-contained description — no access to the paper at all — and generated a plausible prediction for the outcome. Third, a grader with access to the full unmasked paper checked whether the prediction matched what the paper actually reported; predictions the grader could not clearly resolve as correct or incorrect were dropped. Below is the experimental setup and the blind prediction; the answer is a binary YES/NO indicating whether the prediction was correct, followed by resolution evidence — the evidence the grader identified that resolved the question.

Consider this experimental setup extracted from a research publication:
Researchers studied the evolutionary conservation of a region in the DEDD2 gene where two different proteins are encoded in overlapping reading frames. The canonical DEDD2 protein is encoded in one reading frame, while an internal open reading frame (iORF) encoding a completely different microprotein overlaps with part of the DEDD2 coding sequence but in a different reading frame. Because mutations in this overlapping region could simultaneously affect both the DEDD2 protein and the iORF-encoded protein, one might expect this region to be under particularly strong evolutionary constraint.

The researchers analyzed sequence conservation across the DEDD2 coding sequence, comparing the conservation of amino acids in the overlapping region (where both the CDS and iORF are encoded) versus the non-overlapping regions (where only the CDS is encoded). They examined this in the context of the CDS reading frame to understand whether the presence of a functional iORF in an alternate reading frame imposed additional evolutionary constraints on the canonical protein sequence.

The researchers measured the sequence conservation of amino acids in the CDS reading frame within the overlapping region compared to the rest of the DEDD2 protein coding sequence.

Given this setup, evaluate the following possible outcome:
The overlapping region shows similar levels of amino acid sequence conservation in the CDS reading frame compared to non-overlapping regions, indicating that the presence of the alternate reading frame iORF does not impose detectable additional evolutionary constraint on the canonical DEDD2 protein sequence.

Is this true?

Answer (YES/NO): NO